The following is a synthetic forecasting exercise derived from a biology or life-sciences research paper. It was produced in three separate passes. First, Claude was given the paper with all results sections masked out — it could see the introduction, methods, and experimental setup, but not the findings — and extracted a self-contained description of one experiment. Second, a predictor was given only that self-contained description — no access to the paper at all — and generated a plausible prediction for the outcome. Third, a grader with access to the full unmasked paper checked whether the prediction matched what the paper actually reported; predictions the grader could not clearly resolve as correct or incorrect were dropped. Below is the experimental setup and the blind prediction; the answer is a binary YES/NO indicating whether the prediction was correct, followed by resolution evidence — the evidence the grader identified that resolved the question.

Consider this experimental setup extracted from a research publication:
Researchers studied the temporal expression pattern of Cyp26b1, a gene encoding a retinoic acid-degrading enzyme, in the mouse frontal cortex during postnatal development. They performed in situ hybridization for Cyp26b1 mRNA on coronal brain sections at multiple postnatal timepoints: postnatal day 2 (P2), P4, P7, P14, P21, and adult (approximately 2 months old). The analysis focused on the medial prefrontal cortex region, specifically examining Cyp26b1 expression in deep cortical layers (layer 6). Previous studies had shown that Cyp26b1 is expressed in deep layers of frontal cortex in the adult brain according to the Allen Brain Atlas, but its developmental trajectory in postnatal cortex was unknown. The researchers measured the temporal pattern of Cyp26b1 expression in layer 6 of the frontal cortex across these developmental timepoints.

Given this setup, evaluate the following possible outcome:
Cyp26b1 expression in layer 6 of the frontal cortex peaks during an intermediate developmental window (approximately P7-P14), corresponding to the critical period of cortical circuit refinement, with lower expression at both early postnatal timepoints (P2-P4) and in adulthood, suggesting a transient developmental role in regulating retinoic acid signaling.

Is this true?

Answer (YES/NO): NO